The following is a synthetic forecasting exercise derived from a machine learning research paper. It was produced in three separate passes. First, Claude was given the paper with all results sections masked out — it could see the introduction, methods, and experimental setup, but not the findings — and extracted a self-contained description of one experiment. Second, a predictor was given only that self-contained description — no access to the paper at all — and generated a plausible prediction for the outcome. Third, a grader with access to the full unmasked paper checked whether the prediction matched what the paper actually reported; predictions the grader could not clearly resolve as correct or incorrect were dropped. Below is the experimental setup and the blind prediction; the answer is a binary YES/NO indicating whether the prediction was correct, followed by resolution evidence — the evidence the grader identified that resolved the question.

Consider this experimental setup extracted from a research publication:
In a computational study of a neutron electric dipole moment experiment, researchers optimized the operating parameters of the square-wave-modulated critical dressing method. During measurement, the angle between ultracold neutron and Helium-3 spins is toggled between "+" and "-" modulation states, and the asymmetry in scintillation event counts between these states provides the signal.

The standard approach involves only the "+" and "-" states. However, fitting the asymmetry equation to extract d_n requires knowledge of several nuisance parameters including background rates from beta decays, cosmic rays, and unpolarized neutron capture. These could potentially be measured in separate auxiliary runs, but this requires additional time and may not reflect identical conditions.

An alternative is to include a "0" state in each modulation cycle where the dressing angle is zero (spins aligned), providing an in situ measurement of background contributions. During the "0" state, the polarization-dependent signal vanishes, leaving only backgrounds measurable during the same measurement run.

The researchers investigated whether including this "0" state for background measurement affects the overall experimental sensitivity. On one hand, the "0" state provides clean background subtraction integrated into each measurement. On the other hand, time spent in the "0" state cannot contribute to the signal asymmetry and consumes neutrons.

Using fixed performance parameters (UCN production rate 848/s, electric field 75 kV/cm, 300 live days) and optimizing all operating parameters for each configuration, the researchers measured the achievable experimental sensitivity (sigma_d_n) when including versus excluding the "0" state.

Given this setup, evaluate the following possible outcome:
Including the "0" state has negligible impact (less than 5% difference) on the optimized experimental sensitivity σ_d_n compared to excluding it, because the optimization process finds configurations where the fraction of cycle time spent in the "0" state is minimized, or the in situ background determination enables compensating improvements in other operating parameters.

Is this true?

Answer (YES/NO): YES